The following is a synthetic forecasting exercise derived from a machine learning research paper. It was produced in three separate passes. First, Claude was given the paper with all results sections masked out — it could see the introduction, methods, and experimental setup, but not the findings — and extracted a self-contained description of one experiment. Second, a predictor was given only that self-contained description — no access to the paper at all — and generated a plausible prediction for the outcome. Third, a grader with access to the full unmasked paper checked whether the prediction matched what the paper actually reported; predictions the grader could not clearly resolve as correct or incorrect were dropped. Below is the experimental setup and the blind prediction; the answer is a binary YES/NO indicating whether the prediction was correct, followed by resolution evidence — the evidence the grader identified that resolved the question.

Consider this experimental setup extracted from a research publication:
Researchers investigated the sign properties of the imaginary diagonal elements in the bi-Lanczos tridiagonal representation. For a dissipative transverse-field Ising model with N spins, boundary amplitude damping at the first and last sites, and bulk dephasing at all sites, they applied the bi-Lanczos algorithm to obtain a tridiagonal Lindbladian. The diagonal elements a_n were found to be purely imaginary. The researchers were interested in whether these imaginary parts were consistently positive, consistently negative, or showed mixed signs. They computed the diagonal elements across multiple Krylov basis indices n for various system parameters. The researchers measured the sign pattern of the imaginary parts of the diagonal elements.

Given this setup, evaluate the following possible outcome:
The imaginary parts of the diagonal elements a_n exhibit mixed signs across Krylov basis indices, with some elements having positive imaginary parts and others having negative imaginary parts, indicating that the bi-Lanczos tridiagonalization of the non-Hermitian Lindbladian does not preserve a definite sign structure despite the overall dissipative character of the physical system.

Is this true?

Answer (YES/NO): NO